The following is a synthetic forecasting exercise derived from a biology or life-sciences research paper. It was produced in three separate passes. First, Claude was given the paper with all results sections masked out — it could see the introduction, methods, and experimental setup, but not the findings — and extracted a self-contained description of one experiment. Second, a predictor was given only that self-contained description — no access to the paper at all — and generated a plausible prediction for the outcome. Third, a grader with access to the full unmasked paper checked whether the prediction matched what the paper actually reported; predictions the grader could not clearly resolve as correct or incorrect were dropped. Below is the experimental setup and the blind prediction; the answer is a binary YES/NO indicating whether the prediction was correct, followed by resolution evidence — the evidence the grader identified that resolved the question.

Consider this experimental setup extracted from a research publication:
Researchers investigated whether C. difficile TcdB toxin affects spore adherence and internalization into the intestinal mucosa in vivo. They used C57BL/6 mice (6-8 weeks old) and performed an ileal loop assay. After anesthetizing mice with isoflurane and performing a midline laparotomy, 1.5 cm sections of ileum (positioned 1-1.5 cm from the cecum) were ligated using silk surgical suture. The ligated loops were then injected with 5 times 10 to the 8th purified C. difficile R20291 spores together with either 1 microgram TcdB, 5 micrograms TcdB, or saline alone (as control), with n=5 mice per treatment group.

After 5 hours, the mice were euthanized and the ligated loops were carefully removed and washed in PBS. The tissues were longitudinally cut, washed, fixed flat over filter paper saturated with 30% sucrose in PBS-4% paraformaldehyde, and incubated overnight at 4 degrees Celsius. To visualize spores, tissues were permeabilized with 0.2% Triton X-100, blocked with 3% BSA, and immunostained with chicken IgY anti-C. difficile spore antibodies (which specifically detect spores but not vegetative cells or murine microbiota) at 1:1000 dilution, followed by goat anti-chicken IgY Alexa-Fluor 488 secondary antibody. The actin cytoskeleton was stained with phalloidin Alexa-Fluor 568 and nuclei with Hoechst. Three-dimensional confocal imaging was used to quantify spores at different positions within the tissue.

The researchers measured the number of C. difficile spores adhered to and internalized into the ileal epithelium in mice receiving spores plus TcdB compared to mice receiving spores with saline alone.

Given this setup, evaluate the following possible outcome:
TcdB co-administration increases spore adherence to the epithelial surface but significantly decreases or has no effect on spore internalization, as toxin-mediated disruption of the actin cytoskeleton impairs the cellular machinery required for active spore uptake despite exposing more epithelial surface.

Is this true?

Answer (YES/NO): NO